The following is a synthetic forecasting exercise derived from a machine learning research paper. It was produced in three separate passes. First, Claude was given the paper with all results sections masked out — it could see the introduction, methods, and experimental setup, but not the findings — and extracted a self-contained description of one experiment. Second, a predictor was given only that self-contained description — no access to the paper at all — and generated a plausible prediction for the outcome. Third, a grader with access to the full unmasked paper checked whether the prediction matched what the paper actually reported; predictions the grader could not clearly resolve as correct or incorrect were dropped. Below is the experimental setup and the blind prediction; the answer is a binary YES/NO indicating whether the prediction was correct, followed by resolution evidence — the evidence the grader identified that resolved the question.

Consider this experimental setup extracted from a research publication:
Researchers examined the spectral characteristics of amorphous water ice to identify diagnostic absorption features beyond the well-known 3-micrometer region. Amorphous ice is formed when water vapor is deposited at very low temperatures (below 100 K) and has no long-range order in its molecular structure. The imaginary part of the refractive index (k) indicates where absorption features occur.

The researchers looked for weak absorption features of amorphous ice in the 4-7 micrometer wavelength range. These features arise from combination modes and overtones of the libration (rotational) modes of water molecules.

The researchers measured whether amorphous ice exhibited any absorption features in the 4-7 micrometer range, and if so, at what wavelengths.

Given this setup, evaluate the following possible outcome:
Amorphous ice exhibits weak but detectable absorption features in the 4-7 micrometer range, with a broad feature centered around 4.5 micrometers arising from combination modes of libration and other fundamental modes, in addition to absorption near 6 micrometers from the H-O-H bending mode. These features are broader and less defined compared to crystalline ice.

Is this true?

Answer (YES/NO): NO